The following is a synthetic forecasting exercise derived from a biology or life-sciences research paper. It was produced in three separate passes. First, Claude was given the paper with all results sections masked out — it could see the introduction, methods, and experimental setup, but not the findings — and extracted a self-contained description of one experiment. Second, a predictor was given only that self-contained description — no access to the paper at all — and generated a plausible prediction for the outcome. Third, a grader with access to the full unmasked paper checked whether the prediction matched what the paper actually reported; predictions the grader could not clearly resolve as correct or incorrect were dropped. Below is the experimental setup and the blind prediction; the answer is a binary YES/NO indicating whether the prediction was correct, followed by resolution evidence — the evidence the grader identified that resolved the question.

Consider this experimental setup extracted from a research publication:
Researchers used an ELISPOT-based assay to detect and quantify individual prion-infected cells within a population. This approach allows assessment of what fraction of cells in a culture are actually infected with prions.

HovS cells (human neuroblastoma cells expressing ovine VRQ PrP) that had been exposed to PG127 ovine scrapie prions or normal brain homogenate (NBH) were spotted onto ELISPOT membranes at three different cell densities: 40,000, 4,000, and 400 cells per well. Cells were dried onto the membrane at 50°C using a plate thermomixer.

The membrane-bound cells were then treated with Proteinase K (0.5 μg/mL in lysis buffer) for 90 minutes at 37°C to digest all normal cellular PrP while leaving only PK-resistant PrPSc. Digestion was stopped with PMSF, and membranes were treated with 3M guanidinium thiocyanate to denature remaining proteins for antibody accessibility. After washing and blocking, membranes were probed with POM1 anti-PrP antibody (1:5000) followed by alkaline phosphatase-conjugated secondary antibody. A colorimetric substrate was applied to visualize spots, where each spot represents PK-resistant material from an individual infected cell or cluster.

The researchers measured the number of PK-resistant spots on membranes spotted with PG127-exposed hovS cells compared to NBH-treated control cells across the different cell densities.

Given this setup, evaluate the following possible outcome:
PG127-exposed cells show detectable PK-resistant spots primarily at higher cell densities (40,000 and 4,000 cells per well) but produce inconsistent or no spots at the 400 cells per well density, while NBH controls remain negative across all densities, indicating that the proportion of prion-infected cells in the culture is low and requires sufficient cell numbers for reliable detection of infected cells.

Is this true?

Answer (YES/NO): NO